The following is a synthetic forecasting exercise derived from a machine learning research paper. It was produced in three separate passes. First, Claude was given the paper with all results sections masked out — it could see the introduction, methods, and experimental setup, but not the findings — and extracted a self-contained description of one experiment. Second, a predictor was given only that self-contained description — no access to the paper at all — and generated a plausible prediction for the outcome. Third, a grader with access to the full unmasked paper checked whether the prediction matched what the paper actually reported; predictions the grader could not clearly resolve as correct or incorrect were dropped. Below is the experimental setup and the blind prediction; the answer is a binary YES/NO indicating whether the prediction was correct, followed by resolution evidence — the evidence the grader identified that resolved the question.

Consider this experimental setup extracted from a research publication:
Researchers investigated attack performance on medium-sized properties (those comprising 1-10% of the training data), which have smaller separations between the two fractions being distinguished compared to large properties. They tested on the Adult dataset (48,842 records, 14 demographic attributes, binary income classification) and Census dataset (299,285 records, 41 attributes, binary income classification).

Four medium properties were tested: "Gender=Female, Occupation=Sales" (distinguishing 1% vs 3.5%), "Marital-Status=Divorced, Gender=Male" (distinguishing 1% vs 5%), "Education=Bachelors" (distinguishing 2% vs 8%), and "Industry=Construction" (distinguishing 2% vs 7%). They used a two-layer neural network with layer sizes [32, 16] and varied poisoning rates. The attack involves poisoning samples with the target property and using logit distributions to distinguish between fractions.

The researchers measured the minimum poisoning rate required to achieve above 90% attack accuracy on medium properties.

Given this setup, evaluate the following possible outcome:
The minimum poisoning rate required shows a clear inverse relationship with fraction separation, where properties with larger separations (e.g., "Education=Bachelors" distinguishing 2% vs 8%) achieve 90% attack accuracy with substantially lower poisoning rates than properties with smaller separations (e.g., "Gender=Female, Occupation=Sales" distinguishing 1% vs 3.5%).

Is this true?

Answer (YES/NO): NO